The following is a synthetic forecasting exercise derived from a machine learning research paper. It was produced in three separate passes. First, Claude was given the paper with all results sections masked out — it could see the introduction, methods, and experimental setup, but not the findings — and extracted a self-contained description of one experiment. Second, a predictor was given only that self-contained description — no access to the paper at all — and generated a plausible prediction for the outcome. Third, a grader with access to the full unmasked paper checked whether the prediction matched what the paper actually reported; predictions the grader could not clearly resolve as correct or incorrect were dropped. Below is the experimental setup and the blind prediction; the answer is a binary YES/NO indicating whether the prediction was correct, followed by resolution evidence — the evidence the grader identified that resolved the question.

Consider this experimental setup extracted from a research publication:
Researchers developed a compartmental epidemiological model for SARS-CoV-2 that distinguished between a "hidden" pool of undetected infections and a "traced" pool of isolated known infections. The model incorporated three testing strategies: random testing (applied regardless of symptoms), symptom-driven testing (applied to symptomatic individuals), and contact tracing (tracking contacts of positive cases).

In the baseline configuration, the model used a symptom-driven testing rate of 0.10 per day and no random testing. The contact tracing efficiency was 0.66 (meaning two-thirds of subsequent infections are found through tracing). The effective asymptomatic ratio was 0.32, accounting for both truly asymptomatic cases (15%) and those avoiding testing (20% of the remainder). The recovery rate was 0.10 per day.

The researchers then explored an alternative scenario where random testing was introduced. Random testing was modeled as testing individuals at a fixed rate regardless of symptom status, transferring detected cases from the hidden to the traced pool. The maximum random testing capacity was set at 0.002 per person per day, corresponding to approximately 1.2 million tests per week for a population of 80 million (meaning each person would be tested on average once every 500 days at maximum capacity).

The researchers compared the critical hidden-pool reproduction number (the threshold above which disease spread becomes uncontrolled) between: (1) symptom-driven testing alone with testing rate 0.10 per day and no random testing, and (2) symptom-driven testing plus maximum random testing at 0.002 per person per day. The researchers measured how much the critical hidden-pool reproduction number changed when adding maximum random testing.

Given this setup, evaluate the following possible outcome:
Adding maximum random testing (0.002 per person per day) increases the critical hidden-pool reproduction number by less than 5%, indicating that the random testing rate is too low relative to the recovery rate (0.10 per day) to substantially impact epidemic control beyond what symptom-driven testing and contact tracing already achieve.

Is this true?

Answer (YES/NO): YES